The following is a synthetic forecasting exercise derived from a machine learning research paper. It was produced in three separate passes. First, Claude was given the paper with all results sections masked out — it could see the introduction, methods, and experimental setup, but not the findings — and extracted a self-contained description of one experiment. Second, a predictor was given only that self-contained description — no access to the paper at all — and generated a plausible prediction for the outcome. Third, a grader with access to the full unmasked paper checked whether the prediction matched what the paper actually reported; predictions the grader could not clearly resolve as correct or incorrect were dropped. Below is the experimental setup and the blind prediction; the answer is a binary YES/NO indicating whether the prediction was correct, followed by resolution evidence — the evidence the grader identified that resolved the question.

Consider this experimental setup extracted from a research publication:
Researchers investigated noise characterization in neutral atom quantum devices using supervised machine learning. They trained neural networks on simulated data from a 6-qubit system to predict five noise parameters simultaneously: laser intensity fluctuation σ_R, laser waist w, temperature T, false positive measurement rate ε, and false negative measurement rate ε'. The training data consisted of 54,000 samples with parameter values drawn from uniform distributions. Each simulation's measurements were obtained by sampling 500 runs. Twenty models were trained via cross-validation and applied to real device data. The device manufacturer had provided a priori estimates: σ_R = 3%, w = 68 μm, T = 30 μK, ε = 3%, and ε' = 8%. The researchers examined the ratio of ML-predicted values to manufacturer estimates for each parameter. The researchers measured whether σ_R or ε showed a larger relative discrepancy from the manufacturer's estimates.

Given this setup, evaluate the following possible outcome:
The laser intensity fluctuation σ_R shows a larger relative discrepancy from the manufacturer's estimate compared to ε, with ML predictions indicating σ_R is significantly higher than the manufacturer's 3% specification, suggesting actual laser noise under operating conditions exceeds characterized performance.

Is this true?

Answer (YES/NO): NO